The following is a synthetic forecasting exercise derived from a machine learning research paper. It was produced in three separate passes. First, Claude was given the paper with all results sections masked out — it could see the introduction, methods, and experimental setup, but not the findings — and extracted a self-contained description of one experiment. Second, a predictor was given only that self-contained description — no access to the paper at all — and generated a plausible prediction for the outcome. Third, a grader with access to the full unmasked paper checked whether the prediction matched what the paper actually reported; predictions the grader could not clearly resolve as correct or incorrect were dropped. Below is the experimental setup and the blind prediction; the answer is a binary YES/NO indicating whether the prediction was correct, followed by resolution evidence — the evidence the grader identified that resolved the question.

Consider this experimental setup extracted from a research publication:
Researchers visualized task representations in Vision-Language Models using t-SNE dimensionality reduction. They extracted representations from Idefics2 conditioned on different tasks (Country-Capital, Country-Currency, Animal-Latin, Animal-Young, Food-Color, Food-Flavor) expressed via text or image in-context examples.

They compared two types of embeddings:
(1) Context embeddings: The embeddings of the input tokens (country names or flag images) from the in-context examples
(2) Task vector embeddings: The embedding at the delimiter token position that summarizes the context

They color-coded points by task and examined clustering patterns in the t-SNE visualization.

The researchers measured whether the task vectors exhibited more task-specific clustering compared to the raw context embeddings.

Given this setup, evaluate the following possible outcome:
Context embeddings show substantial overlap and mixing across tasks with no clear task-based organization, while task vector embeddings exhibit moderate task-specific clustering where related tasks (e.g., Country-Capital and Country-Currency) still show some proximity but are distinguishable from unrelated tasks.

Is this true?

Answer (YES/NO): NO